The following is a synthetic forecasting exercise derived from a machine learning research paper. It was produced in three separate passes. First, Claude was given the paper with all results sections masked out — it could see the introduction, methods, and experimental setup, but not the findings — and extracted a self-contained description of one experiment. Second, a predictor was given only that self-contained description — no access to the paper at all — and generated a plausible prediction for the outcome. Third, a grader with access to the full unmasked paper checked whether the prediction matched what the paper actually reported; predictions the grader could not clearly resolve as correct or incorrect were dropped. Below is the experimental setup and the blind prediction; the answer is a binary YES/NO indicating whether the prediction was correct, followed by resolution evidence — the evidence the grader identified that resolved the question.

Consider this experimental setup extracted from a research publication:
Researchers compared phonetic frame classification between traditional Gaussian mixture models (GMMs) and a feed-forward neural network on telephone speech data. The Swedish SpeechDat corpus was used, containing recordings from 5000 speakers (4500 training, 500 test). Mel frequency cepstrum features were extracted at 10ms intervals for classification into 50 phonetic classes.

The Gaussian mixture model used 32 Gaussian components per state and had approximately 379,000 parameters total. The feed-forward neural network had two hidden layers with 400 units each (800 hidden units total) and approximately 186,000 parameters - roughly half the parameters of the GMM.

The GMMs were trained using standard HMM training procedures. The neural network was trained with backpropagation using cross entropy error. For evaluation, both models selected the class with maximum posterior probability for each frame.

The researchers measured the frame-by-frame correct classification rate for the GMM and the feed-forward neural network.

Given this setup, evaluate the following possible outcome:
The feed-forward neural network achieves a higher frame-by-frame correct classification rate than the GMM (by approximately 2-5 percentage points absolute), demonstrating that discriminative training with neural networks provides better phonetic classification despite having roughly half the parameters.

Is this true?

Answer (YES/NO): NO